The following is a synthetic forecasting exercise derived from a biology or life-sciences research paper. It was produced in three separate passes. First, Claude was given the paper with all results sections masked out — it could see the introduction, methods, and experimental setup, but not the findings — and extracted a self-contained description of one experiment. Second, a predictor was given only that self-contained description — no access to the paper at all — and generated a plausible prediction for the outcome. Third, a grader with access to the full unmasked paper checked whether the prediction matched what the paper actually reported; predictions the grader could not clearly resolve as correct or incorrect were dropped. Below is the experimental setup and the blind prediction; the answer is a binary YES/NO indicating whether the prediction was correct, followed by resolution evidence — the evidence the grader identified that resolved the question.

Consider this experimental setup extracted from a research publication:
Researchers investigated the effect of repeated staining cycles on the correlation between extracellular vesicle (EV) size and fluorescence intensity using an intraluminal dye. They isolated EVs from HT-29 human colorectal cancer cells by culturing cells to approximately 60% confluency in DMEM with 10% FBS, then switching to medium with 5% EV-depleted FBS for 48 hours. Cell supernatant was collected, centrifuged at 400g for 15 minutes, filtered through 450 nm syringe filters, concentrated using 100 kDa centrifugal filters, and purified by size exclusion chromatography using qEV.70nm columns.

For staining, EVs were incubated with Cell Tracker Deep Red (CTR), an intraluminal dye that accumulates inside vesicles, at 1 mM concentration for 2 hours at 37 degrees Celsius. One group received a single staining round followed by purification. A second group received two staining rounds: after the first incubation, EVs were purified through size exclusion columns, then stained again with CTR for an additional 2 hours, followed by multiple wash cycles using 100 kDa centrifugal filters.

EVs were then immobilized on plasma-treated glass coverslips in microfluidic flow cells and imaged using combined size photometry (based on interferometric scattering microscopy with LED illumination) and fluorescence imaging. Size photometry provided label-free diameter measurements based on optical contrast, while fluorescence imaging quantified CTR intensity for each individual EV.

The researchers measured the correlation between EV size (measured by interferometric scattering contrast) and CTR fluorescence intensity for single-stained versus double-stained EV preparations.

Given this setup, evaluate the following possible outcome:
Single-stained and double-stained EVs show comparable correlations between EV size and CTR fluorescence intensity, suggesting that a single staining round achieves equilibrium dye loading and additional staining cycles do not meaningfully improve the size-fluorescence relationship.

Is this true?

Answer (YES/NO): NO